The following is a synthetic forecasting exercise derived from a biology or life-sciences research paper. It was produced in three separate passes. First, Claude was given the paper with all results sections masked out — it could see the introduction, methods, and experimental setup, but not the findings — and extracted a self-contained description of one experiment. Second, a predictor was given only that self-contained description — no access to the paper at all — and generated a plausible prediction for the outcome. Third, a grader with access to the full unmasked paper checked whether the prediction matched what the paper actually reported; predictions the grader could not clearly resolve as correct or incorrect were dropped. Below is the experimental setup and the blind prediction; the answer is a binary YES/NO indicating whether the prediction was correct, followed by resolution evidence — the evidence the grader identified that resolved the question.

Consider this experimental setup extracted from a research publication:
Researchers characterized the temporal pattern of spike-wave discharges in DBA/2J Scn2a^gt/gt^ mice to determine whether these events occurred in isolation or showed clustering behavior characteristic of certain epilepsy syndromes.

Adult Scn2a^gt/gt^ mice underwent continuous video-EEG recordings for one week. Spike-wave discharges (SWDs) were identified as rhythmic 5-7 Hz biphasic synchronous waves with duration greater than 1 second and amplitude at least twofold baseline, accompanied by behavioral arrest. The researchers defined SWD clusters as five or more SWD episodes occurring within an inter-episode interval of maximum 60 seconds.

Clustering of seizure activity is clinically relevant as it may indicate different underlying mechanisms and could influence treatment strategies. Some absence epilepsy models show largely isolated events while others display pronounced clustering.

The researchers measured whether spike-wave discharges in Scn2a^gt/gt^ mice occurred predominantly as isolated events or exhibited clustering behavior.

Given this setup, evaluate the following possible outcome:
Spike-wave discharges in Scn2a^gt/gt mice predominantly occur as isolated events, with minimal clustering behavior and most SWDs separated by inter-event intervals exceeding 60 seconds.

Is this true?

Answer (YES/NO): NO